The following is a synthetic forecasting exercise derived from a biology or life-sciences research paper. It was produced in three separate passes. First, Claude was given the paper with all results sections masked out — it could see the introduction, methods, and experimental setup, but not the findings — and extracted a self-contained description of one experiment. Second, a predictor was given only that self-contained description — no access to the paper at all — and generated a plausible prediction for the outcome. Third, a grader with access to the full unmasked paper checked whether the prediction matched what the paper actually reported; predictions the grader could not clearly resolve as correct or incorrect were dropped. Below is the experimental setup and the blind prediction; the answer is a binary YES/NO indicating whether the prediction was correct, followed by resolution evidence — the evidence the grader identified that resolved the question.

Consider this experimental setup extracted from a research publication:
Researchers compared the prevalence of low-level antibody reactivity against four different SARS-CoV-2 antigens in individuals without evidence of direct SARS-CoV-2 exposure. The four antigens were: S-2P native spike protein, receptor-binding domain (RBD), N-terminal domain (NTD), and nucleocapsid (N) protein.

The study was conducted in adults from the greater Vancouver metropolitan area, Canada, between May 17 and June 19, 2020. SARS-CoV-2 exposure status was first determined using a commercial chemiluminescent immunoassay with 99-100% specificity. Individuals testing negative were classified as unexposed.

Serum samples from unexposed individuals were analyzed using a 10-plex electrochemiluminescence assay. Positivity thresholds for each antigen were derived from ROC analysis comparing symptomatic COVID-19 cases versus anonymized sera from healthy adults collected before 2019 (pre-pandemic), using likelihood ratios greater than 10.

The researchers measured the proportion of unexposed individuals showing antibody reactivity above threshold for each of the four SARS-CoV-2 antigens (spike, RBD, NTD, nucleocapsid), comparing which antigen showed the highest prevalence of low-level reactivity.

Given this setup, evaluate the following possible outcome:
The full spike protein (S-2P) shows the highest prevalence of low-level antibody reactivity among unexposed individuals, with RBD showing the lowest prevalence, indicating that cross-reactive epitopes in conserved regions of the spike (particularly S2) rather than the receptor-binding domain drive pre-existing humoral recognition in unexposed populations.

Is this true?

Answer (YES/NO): YES